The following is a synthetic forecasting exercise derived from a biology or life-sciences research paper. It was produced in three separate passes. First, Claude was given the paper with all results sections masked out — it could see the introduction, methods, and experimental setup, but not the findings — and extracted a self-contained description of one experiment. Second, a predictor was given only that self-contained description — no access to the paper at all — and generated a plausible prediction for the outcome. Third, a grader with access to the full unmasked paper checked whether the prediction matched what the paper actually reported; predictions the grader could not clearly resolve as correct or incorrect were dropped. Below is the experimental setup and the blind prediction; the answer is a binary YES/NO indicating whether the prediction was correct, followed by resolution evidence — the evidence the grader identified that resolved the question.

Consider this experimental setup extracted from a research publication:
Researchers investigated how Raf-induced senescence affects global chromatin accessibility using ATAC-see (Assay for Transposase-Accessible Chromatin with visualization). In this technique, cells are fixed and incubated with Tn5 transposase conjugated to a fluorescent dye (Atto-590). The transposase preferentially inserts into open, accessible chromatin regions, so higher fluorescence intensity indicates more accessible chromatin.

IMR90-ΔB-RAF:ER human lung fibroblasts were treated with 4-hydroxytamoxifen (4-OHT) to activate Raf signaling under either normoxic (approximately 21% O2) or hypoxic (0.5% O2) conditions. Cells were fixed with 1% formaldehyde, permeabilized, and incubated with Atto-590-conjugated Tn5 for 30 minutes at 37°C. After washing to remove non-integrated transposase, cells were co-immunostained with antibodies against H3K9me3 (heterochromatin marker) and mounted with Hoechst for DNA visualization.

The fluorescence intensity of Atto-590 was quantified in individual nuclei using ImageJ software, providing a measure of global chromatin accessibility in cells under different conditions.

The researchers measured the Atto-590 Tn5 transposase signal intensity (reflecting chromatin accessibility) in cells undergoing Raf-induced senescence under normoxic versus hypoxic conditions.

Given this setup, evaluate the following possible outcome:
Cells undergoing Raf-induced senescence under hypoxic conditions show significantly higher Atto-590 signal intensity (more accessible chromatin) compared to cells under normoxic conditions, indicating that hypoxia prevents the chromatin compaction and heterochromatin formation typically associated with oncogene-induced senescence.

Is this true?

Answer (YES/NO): NO